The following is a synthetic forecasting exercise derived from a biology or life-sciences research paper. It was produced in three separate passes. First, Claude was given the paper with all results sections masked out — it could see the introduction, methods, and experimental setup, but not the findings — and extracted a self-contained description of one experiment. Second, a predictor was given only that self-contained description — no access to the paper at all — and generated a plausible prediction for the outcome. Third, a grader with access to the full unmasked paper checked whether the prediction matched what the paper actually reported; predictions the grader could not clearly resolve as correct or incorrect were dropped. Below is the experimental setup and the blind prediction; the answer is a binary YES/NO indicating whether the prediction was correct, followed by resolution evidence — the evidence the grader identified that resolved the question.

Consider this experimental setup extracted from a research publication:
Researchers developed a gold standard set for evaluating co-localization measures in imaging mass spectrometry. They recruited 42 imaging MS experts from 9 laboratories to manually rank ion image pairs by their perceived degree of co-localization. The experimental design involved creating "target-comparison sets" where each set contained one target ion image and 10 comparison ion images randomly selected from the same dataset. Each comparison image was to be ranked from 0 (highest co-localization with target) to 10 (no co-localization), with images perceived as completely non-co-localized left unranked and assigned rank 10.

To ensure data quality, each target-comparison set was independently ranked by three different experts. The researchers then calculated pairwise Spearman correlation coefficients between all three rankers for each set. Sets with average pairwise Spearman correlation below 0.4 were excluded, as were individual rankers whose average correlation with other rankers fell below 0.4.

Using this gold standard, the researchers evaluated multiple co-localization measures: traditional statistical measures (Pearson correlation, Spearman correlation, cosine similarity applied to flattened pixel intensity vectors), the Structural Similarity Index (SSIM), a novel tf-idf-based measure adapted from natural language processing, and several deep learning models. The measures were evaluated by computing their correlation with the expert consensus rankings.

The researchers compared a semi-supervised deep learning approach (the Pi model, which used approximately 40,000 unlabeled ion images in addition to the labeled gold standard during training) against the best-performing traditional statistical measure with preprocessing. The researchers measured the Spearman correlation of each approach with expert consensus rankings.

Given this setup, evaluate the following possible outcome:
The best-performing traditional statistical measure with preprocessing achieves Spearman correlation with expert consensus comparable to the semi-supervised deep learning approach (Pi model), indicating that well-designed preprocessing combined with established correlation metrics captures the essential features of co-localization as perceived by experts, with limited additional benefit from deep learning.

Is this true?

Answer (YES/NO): YES